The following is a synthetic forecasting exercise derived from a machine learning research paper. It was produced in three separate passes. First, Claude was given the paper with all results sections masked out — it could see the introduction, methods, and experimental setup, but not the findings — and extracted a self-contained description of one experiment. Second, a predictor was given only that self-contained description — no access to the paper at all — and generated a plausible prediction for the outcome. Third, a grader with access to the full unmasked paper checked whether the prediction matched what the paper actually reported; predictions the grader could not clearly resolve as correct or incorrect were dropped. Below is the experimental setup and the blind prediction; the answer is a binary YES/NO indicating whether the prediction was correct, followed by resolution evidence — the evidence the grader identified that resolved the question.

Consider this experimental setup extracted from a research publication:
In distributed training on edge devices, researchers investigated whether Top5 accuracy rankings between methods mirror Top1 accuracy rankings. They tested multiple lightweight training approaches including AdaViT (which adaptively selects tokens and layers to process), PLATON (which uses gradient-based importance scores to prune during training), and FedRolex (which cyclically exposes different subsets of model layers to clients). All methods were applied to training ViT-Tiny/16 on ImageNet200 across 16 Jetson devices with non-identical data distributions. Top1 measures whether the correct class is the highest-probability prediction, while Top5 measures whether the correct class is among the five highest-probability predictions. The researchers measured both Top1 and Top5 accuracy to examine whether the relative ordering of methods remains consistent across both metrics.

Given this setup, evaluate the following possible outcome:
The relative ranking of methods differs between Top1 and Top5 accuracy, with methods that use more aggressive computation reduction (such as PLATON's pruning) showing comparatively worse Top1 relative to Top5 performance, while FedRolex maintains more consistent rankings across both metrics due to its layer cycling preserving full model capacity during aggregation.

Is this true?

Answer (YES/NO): NO